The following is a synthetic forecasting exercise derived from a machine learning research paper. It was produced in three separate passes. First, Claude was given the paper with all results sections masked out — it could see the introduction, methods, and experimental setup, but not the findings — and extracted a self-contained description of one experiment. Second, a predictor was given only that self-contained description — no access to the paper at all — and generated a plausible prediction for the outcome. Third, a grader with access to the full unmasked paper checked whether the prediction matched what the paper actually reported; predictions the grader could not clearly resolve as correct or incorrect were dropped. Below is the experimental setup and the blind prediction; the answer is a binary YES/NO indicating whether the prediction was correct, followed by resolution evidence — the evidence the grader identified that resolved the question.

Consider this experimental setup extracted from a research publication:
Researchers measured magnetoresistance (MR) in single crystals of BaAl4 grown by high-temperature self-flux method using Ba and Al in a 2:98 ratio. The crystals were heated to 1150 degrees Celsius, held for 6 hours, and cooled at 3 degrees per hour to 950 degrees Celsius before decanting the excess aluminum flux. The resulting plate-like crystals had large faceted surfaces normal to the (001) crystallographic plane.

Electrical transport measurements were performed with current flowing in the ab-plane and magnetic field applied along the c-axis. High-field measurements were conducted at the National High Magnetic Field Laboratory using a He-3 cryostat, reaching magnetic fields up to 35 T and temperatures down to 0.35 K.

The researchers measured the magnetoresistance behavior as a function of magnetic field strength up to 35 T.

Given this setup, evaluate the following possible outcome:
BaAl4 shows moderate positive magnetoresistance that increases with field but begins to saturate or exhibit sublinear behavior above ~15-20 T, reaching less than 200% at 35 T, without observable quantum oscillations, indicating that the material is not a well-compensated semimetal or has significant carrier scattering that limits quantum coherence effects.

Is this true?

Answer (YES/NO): NO